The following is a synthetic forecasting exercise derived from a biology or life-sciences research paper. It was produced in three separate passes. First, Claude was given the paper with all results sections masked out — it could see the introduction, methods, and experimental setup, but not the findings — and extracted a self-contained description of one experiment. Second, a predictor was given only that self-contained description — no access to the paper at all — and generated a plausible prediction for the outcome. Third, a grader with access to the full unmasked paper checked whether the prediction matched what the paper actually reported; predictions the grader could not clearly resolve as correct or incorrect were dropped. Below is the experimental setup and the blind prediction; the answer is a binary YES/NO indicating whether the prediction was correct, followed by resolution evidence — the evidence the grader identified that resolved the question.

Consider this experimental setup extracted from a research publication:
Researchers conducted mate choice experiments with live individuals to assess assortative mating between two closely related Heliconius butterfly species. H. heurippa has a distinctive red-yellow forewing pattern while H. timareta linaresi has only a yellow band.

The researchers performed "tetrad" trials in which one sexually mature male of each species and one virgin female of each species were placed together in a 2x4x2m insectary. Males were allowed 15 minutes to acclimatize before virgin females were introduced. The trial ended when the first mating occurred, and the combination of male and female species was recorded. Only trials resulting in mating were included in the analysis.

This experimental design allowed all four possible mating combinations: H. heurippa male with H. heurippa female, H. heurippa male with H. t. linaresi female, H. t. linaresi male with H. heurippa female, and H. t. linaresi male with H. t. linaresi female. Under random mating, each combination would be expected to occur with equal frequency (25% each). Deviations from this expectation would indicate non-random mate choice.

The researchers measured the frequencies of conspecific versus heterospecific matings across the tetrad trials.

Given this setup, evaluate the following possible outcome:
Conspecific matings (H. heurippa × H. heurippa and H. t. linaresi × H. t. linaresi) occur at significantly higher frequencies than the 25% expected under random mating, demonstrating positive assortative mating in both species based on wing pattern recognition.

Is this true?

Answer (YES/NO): NO